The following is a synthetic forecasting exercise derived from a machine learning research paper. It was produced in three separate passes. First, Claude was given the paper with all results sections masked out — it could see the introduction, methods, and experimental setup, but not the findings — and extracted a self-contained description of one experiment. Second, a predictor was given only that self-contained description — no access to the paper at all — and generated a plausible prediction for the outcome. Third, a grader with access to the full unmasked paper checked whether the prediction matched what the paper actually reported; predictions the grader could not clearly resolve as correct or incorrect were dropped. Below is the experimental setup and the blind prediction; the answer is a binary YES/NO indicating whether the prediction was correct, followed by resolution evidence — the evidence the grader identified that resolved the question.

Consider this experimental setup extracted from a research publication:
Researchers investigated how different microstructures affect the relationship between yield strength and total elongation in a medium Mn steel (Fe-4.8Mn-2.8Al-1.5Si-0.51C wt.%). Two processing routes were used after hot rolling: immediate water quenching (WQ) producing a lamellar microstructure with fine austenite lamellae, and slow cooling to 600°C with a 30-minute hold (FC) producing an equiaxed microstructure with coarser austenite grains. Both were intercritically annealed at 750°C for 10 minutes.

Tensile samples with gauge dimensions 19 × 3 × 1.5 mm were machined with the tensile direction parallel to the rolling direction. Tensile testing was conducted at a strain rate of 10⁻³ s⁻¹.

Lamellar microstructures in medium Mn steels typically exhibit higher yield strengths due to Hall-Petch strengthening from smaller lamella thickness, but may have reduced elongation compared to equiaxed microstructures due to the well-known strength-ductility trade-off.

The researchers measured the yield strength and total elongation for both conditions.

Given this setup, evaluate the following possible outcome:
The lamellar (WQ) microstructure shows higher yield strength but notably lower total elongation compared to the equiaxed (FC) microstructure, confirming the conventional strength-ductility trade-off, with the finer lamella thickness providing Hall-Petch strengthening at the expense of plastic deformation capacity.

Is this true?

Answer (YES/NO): NO